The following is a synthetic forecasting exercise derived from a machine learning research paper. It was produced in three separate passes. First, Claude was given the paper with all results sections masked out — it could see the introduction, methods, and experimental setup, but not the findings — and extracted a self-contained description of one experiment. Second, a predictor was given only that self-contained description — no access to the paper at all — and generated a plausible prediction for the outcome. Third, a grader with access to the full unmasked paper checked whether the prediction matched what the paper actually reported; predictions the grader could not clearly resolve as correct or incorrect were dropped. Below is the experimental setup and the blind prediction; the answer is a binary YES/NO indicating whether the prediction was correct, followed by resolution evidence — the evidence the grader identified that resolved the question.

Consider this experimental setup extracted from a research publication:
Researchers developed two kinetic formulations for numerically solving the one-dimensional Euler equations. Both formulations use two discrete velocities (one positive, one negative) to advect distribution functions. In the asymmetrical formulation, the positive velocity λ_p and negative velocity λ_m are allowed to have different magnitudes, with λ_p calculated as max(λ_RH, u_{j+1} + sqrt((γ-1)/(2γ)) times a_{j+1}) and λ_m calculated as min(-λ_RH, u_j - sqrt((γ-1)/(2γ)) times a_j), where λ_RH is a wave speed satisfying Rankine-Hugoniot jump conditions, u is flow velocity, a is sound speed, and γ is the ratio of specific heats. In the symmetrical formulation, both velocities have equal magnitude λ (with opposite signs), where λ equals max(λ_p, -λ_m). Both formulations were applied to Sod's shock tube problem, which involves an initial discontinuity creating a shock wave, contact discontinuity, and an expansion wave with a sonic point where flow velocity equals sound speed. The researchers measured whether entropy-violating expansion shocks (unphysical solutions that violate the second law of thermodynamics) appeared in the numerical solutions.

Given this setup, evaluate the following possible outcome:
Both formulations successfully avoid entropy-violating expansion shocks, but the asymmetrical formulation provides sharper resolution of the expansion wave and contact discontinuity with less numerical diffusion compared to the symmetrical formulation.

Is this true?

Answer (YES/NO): NO